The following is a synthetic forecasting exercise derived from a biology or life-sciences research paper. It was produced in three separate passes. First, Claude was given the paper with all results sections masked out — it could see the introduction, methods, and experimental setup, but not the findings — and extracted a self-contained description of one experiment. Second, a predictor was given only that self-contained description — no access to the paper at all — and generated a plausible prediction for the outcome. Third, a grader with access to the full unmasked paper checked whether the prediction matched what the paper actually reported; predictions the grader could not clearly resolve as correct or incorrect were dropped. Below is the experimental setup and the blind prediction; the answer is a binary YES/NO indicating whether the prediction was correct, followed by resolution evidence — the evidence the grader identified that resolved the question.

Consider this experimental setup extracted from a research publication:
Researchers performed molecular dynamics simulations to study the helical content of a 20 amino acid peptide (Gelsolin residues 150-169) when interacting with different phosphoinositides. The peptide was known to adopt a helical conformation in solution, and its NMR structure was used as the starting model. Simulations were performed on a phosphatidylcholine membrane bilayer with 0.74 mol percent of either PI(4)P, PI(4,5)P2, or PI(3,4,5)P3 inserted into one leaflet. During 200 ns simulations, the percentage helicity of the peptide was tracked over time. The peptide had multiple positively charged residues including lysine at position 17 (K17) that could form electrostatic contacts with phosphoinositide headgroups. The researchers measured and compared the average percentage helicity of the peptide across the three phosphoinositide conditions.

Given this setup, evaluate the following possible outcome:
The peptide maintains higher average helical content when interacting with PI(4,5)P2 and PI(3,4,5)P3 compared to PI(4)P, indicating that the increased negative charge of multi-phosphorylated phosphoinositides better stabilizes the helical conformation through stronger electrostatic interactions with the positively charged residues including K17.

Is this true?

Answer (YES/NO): NO